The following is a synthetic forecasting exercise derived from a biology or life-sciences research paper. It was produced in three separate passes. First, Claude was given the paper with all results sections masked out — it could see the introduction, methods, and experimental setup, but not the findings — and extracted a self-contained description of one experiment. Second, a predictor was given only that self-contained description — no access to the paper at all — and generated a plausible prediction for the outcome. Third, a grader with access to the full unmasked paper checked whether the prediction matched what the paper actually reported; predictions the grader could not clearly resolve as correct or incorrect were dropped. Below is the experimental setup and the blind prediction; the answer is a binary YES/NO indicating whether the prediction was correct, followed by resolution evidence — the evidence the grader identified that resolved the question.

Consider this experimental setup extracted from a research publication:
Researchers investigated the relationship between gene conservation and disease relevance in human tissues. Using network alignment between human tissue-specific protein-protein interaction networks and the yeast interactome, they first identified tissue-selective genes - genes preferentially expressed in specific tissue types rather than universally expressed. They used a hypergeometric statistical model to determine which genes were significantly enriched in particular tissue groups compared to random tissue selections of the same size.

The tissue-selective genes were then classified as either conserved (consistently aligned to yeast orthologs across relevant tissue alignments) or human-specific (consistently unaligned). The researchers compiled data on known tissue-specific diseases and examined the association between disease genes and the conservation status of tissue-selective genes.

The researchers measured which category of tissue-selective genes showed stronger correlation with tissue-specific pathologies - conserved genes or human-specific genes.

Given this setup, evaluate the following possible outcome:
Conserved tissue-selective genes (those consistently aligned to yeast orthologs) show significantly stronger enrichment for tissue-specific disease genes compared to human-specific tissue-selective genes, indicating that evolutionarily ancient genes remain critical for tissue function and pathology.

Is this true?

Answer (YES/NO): NO